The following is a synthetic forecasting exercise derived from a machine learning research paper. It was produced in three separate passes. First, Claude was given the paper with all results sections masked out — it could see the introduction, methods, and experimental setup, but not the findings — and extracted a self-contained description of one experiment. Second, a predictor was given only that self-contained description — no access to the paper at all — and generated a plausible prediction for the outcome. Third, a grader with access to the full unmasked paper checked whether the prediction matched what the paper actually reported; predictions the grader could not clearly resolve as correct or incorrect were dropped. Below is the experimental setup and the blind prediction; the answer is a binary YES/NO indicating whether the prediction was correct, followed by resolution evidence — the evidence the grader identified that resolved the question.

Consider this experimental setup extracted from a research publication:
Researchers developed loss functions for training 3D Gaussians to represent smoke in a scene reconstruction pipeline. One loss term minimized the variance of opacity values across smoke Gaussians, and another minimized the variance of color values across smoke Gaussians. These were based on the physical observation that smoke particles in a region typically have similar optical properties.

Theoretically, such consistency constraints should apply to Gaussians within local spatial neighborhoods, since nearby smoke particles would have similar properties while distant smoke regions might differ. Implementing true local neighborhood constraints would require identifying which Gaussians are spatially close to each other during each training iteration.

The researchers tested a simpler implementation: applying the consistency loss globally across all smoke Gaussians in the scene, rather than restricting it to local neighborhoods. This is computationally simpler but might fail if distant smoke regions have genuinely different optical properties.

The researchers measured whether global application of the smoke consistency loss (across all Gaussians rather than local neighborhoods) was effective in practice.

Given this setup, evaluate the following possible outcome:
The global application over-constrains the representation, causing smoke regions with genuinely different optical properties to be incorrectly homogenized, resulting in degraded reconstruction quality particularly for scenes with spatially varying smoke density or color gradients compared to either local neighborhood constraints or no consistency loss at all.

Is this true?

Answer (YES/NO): NO